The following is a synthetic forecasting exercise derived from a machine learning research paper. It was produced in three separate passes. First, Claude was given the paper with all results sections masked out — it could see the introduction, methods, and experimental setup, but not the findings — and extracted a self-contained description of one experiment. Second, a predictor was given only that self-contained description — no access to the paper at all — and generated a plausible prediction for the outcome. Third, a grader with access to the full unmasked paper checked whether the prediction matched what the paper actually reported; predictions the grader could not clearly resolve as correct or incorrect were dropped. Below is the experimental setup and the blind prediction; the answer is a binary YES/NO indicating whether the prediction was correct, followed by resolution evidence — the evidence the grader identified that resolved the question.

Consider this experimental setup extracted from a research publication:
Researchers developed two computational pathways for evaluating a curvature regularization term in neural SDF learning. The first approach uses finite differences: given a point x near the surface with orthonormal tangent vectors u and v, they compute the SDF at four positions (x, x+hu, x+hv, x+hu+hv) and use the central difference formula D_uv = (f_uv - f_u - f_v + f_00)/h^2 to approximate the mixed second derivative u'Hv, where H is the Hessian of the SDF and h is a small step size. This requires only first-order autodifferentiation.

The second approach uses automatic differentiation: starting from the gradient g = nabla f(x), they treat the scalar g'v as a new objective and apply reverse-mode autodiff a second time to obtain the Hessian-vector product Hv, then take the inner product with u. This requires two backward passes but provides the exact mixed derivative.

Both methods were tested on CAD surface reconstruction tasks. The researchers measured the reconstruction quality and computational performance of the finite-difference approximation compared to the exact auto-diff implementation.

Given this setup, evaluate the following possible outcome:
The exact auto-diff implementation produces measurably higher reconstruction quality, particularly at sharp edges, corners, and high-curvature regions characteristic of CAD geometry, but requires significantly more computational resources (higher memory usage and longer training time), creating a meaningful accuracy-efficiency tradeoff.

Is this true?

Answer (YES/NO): NO